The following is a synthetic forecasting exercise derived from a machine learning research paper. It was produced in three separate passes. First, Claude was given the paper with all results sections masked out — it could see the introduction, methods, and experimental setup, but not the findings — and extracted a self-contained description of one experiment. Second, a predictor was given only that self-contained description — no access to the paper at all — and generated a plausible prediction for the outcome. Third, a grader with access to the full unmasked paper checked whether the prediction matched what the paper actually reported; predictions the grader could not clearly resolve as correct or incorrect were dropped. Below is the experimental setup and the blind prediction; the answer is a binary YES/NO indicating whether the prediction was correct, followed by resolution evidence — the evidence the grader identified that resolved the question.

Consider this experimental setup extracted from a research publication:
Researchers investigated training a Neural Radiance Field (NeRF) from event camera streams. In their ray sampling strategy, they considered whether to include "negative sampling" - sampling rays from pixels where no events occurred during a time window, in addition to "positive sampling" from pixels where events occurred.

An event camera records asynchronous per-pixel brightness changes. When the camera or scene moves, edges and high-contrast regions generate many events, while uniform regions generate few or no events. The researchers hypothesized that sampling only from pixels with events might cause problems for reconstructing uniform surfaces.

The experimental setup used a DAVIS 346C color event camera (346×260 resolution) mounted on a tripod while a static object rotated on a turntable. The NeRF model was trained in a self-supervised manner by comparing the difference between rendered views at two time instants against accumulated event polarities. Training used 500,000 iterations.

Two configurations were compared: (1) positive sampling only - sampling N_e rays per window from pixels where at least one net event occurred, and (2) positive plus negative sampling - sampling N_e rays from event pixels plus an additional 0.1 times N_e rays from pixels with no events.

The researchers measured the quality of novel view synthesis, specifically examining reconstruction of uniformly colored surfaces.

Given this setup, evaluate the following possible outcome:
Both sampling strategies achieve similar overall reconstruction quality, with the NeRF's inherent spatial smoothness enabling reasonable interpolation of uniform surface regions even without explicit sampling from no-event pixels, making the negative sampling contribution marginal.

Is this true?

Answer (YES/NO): NO